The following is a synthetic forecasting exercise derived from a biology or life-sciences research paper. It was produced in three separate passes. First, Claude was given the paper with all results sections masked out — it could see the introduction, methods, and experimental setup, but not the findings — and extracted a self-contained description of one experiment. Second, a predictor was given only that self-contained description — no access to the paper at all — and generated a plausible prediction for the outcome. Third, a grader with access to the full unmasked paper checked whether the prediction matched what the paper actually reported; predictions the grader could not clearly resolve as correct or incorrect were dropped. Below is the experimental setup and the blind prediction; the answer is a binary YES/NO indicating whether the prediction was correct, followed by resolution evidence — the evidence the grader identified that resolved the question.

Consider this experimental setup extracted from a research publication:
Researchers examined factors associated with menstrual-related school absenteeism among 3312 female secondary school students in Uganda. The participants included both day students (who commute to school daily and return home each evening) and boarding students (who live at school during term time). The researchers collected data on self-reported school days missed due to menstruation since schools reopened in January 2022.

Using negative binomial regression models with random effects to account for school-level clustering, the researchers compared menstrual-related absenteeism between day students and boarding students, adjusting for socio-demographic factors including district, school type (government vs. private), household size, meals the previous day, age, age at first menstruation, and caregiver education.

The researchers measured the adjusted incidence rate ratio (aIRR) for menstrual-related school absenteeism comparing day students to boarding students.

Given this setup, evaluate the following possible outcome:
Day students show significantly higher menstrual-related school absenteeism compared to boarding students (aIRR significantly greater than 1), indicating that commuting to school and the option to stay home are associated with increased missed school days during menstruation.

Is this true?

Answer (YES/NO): YES